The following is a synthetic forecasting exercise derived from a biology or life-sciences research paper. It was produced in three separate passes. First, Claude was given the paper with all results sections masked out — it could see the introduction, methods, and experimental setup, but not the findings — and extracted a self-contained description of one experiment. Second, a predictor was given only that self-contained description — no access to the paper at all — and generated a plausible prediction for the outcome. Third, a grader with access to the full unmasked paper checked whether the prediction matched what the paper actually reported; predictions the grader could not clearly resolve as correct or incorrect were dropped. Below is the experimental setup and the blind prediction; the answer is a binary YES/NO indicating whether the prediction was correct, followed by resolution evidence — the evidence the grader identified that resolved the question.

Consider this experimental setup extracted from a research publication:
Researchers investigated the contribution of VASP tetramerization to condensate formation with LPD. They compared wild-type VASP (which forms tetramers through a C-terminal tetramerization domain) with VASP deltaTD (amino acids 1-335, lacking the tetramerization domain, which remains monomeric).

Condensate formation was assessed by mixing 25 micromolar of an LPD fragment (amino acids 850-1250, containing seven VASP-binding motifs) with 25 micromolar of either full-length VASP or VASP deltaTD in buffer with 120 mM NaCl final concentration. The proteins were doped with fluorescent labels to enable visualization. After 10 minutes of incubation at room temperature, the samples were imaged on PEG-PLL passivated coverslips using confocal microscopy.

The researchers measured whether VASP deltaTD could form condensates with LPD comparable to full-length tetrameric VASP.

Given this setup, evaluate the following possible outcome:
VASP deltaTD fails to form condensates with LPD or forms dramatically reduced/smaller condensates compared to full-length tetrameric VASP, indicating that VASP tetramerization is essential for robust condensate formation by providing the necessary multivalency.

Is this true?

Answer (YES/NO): YES